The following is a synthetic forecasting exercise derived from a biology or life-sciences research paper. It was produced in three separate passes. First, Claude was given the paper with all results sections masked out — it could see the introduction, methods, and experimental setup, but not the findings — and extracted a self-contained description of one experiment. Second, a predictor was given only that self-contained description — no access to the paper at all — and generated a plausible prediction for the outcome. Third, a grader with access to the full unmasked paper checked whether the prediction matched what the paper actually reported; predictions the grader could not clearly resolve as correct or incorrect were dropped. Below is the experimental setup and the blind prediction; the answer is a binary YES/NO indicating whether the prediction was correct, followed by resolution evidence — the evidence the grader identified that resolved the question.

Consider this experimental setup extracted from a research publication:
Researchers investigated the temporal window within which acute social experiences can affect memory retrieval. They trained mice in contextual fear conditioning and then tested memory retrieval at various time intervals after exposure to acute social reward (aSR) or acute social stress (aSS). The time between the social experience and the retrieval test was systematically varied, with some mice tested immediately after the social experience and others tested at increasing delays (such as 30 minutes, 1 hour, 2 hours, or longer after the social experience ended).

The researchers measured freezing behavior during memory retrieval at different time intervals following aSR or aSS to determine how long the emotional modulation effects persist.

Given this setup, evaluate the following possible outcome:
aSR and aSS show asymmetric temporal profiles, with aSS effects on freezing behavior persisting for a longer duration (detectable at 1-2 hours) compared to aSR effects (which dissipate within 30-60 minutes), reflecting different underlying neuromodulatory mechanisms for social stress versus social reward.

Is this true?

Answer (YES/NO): NO